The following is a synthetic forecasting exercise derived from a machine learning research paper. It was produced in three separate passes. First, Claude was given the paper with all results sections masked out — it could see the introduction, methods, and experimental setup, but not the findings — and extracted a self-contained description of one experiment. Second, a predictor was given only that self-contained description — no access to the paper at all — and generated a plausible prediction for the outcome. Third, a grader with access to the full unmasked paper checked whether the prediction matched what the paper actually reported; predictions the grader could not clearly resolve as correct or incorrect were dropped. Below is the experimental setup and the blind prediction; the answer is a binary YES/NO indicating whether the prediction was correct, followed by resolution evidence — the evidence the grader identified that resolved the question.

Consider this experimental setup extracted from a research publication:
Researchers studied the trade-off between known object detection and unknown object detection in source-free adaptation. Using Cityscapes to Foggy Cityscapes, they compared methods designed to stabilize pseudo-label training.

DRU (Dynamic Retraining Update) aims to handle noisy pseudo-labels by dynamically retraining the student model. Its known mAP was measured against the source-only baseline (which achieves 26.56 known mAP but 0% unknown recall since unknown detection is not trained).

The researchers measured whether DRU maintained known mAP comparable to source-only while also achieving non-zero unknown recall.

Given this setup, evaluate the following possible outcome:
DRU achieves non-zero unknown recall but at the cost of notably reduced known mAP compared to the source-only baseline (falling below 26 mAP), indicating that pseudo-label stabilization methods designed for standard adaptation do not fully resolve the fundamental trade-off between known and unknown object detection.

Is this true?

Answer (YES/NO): YES